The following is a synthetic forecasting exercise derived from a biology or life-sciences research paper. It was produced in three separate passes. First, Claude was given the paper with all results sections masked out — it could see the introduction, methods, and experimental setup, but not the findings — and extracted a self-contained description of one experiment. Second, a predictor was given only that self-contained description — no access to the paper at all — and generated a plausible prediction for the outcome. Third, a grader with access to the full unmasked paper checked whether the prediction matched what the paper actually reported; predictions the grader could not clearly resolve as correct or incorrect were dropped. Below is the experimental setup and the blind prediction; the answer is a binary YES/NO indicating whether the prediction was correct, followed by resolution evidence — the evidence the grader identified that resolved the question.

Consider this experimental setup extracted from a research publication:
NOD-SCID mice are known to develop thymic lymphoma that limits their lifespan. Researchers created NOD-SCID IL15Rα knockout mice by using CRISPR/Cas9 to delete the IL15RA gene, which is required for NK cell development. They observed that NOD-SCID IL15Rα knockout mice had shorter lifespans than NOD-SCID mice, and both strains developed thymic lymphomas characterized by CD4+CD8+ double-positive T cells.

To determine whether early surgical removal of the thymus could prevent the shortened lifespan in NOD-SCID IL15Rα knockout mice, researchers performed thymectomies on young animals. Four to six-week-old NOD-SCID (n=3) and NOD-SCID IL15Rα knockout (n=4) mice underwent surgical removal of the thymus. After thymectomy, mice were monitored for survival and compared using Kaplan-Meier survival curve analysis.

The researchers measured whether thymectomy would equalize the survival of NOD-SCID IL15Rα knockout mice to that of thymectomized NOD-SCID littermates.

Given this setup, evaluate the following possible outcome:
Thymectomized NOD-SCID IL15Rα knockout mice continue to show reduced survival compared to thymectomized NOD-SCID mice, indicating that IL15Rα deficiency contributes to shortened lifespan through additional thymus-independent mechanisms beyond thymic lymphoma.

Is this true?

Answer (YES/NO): YES